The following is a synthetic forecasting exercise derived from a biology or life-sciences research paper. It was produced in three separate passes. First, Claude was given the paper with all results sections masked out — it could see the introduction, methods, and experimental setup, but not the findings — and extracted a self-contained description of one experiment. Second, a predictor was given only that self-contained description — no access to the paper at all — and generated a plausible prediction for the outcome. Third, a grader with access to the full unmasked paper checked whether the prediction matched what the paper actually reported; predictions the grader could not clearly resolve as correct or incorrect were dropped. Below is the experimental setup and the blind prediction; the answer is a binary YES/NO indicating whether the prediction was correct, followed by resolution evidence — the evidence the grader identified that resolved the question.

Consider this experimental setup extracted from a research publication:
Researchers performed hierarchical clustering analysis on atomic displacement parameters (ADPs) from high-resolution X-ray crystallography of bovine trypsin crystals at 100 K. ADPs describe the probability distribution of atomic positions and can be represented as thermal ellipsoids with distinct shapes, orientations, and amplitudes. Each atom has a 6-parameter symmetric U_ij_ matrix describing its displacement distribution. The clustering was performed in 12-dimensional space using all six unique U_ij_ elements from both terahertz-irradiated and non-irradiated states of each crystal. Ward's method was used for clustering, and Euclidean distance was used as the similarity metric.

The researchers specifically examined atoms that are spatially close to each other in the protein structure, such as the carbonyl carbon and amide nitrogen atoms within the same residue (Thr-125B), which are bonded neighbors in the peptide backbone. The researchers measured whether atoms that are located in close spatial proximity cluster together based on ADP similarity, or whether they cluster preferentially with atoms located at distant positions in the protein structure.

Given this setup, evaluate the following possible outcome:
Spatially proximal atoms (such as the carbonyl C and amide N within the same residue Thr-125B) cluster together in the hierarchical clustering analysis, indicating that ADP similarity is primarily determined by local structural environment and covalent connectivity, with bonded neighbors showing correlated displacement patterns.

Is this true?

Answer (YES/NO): NO